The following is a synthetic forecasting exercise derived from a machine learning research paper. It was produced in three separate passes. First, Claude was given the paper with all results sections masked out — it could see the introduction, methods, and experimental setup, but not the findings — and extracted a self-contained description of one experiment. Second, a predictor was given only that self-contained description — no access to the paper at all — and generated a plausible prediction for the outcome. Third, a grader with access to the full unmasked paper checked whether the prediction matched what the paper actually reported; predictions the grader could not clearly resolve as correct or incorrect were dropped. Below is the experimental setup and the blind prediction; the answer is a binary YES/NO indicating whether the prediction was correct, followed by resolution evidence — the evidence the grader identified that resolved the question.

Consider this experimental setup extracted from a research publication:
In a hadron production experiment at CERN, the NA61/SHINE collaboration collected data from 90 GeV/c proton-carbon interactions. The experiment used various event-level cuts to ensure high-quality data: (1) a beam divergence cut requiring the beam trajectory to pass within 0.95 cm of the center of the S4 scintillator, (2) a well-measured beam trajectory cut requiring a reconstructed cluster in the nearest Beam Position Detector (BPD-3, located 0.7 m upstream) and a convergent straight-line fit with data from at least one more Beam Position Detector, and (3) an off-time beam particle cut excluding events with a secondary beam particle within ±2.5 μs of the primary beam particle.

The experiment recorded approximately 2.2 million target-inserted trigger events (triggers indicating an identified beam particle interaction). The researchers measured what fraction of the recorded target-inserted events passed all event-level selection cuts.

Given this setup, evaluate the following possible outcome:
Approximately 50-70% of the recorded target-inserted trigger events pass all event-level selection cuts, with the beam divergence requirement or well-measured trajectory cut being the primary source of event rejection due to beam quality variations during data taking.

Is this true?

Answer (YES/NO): YES